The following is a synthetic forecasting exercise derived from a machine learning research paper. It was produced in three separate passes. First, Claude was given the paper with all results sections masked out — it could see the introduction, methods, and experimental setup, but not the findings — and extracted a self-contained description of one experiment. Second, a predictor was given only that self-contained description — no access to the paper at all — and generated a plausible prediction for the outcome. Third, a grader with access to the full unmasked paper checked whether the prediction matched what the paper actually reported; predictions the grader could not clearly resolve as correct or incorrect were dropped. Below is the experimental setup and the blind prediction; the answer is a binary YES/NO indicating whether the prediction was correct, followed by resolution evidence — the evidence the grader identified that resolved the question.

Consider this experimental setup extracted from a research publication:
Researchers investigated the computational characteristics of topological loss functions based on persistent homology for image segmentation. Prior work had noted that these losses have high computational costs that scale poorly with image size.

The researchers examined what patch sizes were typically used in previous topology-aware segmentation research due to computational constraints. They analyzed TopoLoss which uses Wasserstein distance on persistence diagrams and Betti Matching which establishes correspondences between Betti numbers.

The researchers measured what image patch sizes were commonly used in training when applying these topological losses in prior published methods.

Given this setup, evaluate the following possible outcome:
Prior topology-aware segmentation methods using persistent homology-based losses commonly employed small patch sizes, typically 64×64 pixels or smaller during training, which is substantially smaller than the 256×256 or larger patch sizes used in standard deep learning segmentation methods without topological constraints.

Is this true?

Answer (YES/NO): NO